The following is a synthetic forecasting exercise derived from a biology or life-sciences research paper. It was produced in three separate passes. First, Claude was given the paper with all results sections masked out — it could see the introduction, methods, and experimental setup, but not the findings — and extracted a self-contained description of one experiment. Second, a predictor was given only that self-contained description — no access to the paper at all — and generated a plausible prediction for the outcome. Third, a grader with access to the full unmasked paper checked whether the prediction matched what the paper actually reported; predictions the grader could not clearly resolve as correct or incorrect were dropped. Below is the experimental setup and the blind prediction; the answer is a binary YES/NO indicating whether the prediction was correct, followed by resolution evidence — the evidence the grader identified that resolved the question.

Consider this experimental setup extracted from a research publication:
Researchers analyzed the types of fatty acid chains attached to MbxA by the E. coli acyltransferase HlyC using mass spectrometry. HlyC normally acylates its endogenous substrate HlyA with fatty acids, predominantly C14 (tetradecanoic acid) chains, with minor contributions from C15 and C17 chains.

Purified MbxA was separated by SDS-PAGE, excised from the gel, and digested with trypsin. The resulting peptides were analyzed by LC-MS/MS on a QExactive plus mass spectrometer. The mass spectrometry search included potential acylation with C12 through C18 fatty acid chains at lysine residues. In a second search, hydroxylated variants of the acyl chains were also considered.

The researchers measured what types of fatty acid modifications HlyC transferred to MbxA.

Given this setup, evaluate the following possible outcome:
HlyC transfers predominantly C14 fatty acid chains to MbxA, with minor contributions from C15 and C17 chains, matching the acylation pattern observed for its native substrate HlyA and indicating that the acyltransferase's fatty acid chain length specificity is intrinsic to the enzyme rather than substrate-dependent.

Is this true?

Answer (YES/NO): NO